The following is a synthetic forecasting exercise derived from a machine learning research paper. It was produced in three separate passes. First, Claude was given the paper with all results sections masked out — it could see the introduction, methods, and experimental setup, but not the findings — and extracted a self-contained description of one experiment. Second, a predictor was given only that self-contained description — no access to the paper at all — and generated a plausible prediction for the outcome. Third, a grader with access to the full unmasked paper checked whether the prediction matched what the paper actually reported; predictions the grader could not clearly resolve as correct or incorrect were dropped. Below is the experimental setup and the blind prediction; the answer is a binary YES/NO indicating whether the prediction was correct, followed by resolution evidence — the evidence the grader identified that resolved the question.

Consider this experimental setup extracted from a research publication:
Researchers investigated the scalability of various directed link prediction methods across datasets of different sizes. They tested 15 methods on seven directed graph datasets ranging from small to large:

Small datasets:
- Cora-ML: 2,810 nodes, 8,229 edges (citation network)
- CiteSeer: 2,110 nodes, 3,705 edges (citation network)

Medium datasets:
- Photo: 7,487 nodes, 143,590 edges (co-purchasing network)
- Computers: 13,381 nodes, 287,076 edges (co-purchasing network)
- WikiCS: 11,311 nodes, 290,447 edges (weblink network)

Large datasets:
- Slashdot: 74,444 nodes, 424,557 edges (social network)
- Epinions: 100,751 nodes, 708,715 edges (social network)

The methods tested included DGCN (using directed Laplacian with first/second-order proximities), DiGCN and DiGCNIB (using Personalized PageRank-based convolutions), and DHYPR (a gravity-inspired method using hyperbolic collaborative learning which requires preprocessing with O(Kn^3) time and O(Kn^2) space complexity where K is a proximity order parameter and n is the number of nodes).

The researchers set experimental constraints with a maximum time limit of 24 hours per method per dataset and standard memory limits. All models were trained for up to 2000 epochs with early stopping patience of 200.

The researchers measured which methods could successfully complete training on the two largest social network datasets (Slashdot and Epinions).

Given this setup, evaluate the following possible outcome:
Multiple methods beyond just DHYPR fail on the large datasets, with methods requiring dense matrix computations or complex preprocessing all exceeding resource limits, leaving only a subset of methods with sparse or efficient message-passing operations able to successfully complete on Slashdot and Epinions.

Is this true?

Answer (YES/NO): YES